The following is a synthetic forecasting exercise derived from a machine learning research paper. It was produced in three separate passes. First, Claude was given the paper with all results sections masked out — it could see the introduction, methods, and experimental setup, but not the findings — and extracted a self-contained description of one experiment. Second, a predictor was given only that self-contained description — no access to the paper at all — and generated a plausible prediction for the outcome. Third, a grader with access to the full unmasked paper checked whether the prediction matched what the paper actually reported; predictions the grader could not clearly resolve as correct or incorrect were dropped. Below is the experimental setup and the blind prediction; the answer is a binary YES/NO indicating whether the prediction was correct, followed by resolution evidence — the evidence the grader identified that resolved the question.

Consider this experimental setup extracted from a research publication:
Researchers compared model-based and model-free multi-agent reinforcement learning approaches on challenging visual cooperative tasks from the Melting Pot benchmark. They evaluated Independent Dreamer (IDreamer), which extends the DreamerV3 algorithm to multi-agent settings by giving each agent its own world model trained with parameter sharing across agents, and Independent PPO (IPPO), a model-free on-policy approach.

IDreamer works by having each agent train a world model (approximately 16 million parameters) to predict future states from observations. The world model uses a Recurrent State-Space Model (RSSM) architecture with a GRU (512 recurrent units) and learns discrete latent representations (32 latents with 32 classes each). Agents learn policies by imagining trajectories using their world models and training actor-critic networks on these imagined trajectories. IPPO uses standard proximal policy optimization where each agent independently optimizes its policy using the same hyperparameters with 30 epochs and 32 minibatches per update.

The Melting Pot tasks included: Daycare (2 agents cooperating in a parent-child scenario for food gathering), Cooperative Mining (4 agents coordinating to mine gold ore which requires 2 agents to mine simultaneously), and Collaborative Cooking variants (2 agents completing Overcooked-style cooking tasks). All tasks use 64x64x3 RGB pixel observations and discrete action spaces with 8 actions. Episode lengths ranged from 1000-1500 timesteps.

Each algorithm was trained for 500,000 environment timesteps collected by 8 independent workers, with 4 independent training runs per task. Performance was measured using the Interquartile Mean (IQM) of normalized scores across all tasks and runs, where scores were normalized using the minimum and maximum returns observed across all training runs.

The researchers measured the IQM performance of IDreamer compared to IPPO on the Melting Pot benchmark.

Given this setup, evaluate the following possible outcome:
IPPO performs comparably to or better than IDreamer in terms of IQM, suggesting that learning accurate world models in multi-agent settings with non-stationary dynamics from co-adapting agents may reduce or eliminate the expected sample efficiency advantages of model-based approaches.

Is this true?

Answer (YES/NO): NO